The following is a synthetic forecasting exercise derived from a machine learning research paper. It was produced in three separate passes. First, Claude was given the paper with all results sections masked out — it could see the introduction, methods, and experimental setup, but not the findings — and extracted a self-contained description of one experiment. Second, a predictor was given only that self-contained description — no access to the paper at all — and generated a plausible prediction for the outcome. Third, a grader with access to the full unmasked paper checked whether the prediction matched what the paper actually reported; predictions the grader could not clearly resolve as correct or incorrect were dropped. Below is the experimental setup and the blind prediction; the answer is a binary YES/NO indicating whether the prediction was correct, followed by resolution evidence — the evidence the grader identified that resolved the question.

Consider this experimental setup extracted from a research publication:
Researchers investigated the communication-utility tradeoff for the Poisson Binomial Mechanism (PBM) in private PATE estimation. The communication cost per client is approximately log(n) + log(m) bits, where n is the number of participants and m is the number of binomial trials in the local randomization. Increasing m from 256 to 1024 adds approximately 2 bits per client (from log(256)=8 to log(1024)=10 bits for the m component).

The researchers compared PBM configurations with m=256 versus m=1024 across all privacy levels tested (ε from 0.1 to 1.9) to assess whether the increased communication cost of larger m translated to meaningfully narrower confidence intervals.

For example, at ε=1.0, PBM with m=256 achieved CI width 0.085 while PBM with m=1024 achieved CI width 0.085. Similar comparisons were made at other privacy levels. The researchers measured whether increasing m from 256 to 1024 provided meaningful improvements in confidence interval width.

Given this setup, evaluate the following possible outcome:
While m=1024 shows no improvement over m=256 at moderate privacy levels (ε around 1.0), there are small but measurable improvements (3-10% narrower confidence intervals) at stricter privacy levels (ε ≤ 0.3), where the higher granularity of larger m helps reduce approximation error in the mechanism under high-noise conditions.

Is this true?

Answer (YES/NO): NO